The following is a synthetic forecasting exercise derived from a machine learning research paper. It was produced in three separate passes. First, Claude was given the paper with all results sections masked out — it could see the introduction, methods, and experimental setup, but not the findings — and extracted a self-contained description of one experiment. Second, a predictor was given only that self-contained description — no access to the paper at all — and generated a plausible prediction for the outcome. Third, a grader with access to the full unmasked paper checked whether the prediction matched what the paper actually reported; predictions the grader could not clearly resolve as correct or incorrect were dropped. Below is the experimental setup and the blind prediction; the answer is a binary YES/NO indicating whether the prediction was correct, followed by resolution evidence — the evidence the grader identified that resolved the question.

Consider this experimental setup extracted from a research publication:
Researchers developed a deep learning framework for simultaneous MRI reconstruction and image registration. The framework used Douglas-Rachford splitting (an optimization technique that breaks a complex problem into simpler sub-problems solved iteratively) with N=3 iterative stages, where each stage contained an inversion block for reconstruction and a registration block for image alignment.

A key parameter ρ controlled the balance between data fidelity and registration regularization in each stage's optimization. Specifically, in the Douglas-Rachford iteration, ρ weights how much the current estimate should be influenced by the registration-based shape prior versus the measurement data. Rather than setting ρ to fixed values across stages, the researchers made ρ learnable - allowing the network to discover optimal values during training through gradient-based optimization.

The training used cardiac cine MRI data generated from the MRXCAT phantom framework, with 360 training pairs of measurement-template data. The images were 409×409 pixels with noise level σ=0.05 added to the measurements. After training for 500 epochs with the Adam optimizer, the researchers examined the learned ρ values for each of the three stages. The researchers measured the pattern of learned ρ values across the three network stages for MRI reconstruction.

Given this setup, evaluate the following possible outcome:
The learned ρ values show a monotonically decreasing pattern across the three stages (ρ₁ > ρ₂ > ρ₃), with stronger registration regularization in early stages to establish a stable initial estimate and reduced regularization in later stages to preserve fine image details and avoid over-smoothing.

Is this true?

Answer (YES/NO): NO